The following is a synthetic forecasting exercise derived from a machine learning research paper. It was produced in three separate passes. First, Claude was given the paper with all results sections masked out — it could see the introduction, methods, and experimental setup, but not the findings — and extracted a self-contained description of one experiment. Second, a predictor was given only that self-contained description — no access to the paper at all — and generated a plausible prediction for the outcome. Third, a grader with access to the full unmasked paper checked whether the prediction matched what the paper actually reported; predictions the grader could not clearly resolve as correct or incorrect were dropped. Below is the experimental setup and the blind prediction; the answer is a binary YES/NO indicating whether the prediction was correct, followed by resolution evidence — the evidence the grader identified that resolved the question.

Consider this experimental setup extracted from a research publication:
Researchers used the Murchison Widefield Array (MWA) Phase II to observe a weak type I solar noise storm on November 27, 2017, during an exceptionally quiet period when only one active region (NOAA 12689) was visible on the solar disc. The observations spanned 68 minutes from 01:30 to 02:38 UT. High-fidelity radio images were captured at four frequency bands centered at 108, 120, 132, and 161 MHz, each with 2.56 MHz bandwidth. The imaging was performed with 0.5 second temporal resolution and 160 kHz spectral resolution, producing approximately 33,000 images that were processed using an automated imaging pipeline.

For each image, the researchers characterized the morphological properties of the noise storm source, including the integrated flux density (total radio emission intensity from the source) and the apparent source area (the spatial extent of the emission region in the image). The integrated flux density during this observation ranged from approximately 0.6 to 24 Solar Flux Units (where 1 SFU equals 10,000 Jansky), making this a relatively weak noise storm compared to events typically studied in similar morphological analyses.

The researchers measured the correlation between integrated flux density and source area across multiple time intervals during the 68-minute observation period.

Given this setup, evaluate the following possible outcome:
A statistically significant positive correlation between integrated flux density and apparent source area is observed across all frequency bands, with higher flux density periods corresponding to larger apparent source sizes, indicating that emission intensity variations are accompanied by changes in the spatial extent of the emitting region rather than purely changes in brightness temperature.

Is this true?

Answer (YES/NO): NO